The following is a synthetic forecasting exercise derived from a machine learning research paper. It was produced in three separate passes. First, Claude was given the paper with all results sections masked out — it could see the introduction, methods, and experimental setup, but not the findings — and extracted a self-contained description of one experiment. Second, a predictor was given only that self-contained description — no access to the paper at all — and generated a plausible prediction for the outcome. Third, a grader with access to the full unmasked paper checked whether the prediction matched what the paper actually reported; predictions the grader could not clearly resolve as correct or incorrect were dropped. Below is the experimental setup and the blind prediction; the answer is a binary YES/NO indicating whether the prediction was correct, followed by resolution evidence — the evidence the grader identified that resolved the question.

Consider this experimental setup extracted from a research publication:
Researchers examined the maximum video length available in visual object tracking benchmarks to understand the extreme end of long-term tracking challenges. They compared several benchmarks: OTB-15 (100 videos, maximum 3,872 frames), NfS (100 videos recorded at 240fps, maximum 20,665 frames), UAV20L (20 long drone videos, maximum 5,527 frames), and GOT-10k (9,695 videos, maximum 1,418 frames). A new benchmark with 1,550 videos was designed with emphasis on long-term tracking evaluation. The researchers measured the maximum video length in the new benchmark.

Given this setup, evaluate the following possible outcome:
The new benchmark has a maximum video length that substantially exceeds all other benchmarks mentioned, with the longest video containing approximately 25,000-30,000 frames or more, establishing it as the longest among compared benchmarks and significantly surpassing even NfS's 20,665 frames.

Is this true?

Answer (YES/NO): NO